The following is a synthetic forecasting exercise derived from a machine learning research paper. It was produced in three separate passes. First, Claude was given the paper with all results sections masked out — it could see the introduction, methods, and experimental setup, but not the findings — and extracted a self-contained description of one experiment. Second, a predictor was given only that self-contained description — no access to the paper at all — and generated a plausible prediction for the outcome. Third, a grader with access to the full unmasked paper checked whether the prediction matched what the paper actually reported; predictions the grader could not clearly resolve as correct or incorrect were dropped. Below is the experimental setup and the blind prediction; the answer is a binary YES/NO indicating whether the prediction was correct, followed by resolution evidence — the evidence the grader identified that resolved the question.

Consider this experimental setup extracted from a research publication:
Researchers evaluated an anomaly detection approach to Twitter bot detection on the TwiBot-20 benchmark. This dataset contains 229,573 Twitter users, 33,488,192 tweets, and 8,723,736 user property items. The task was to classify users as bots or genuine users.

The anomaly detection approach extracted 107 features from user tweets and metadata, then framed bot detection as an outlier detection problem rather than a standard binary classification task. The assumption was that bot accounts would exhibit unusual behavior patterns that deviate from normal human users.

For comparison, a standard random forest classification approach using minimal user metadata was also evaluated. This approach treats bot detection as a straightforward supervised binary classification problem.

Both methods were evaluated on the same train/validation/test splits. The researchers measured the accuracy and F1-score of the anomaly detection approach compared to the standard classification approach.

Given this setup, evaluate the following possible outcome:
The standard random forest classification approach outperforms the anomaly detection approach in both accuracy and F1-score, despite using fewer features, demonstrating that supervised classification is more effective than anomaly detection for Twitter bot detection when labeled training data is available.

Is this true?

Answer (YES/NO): YES